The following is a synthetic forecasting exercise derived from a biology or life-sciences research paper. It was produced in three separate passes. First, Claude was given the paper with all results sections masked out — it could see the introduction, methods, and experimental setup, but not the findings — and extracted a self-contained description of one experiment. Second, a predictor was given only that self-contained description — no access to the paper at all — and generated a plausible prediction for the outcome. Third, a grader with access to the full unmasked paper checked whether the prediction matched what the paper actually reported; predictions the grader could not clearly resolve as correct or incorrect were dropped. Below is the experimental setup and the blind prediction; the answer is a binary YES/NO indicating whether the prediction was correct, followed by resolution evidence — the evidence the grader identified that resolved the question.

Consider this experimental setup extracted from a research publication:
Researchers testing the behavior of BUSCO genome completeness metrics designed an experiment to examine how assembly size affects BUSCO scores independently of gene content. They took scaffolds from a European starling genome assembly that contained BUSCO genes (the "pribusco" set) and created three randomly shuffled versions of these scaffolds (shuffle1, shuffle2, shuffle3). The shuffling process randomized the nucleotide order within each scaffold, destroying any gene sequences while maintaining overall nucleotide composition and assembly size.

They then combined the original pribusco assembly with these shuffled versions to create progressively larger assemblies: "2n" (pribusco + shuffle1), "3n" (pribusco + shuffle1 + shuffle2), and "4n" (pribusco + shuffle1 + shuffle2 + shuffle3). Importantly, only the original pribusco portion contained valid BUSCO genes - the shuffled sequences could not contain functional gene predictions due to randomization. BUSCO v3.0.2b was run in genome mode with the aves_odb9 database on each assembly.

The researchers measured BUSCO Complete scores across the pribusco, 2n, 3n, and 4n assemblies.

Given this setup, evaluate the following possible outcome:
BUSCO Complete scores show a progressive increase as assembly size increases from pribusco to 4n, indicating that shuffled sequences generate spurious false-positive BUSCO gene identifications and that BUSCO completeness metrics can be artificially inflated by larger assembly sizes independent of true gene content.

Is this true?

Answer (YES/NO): NO